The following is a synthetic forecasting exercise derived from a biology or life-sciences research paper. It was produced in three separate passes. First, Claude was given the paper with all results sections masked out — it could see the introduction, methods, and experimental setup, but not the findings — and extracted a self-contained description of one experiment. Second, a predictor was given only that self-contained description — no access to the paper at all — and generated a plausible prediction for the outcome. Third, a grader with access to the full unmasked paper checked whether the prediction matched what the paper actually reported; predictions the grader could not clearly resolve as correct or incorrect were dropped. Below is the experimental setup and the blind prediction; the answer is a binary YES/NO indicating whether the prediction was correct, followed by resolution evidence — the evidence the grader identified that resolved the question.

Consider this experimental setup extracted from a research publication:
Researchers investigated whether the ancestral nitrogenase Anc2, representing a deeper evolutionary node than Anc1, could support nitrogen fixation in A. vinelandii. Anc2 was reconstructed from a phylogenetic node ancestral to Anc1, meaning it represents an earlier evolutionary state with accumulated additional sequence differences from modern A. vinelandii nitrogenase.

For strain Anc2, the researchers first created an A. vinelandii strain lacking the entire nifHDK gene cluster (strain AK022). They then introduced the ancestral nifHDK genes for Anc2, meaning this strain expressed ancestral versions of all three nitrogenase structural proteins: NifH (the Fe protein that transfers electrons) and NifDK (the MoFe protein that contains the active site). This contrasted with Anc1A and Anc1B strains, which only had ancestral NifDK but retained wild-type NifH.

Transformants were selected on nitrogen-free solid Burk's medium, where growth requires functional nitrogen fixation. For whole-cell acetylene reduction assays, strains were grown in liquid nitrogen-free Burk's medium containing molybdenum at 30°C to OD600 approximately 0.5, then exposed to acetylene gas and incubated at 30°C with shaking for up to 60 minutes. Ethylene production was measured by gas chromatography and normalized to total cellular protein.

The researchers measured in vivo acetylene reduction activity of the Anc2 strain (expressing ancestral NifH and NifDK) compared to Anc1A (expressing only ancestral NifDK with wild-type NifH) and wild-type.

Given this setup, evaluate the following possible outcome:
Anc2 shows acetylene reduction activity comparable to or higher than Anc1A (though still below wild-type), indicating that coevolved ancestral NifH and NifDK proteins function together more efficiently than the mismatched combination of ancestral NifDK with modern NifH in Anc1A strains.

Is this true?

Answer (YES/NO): YES